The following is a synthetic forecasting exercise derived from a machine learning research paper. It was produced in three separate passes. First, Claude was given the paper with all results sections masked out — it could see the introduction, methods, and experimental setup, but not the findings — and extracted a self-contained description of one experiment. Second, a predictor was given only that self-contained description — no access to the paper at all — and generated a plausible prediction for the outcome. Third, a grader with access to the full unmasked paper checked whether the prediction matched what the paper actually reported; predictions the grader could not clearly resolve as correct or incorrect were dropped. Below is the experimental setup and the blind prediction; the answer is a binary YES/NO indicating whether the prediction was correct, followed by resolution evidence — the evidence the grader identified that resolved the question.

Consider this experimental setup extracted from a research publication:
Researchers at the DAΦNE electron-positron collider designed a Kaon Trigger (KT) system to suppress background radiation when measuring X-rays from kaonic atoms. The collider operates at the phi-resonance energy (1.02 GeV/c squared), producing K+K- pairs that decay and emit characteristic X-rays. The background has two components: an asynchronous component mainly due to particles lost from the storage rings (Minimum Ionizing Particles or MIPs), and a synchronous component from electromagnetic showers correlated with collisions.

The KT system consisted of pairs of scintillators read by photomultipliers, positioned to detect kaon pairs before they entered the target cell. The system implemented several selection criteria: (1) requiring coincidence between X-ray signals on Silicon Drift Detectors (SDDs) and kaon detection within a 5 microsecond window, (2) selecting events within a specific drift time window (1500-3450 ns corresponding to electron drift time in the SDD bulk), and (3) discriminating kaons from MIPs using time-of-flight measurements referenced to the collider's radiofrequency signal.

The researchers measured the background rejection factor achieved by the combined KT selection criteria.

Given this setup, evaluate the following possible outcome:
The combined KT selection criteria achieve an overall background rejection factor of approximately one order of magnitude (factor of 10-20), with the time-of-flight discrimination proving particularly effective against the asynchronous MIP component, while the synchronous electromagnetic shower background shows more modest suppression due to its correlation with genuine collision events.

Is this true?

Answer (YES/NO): NO